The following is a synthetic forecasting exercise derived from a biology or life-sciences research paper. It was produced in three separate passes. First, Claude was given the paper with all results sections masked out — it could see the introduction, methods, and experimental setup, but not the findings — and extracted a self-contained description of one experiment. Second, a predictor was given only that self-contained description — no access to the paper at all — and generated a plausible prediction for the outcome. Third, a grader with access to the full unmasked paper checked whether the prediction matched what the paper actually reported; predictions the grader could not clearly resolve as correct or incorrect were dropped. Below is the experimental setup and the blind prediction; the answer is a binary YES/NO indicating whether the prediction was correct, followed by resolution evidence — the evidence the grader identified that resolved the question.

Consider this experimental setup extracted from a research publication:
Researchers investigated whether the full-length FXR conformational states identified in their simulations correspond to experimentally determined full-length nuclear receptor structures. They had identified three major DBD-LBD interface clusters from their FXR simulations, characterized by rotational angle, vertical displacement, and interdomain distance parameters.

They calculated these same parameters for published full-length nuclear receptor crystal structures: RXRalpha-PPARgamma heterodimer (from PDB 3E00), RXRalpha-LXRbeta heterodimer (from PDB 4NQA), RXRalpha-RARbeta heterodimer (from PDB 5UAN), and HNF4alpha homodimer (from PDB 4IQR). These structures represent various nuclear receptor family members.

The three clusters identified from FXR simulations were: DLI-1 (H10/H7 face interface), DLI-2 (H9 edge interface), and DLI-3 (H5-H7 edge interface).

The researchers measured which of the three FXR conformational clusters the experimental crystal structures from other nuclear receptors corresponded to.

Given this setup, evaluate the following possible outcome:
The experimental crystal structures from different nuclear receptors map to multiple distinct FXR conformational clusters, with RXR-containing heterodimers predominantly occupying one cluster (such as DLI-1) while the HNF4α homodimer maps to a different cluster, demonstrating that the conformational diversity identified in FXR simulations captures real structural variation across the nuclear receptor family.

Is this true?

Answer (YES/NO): NO